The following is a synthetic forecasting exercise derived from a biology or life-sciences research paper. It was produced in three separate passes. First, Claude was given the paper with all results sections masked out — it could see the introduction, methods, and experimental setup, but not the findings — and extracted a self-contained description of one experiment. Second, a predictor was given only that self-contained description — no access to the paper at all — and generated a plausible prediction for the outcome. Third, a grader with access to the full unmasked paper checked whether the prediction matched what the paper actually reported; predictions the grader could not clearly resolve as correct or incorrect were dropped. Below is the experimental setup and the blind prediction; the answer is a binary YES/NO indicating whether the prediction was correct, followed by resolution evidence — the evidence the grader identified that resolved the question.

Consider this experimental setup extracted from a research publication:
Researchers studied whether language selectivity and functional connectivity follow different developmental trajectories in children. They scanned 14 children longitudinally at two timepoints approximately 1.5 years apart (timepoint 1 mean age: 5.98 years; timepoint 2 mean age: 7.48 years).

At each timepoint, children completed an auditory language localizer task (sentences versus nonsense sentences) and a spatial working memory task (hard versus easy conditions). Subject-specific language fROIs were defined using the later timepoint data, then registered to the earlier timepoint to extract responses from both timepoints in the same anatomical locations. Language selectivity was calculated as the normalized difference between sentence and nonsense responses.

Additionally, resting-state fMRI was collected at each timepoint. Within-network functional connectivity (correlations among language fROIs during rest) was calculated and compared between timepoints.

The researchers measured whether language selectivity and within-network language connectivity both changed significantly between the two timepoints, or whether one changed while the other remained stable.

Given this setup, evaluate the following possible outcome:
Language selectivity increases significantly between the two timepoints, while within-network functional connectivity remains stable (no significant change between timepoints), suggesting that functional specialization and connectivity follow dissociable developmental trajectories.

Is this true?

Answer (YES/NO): YES